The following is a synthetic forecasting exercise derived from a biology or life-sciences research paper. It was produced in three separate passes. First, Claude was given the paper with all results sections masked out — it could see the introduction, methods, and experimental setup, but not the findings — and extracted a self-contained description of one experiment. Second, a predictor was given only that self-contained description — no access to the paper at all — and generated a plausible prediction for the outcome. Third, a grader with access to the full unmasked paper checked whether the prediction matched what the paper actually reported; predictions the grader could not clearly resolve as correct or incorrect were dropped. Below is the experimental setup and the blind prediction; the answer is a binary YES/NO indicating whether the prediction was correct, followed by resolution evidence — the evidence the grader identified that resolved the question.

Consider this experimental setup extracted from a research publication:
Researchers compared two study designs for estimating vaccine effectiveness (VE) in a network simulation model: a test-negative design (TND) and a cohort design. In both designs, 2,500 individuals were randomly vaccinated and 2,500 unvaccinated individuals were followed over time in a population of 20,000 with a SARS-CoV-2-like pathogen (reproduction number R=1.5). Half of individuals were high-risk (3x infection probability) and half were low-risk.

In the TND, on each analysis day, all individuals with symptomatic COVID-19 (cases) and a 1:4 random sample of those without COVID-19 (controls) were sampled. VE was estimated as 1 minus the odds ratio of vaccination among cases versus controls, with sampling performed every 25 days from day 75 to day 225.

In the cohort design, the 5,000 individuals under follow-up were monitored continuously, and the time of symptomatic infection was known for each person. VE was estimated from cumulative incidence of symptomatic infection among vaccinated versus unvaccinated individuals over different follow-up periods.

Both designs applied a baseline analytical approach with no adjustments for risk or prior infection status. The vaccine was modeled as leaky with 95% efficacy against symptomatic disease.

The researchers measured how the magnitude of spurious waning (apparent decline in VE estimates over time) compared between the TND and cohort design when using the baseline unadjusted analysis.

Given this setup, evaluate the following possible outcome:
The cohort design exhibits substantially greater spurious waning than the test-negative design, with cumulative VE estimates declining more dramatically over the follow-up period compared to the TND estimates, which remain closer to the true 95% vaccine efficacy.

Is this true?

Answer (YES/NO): NO